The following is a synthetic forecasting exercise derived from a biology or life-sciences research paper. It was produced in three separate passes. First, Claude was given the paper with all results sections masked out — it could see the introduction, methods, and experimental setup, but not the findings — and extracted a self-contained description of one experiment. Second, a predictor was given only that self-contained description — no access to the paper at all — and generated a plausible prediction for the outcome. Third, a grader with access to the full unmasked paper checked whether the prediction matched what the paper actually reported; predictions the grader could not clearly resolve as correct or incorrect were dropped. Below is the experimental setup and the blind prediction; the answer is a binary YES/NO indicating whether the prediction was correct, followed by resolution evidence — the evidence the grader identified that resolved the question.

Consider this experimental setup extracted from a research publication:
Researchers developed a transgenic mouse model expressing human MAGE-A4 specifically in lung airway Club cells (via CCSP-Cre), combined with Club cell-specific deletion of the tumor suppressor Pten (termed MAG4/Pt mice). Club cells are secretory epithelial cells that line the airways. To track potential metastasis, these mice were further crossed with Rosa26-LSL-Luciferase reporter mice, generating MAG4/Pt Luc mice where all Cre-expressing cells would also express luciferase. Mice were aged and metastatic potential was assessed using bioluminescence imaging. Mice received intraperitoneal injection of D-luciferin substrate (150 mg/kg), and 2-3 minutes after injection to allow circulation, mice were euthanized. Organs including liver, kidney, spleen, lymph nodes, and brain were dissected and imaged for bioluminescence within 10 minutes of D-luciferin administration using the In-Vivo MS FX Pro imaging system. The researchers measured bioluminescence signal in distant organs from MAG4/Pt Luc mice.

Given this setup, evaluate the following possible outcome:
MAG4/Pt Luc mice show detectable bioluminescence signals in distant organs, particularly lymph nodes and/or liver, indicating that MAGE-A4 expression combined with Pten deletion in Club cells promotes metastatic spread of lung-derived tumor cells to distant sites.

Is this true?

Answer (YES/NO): YES